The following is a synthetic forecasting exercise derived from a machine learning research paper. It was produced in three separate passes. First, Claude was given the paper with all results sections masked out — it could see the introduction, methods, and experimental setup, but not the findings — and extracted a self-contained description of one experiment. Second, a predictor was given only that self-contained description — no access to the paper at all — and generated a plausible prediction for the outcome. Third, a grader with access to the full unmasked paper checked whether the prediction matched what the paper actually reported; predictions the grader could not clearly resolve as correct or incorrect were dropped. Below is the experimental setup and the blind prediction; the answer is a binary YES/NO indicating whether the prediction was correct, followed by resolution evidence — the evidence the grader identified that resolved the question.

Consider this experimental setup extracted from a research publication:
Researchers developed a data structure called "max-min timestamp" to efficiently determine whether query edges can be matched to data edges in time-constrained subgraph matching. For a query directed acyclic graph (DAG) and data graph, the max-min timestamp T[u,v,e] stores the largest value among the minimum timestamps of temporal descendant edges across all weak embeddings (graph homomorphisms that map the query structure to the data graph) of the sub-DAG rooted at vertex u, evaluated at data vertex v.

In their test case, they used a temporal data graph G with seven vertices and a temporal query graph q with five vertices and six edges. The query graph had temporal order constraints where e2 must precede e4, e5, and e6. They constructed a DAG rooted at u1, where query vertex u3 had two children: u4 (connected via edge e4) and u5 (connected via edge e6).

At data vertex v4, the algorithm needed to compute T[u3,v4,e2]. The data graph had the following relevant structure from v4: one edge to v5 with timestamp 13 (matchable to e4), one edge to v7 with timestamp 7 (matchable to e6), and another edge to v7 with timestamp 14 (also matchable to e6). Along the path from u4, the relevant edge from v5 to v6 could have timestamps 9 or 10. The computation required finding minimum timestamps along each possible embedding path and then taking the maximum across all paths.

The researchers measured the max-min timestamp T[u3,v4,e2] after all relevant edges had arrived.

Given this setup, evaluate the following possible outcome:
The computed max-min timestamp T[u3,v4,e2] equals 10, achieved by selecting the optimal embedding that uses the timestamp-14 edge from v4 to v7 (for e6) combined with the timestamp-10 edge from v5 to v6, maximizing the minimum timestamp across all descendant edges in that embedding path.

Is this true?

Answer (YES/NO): YES